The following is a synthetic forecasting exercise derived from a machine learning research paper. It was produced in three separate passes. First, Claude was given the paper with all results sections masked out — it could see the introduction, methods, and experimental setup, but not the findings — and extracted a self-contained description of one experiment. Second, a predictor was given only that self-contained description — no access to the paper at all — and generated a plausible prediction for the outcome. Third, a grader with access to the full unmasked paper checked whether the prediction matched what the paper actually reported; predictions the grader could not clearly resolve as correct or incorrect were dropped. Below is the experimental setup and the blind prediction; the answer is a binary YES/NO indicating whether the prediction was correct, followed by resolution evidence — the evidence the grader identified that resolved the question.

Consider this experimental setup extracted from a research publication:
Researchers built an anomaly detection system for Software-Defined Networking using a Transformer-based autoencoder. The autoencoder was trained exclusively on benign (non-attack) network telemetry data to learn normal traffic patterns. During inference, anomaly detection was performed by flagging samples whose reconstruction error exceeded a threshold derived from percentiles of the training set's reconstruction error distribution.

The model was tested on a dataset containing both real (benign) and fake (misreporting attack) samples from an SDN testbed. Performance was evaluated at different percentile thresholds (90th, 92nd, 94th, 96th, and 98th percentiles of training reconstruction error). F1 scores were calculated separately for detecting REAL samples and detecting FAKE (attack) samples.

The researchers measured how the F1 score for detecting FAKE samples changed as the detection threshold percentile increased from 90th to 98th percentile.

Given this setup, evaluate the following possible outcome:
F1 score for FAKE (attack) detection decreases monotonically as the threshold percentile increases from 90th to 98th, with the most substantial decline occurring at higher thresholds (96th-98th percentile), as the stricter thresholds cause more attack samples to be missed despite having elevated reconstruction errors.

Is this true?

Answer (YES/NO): YES